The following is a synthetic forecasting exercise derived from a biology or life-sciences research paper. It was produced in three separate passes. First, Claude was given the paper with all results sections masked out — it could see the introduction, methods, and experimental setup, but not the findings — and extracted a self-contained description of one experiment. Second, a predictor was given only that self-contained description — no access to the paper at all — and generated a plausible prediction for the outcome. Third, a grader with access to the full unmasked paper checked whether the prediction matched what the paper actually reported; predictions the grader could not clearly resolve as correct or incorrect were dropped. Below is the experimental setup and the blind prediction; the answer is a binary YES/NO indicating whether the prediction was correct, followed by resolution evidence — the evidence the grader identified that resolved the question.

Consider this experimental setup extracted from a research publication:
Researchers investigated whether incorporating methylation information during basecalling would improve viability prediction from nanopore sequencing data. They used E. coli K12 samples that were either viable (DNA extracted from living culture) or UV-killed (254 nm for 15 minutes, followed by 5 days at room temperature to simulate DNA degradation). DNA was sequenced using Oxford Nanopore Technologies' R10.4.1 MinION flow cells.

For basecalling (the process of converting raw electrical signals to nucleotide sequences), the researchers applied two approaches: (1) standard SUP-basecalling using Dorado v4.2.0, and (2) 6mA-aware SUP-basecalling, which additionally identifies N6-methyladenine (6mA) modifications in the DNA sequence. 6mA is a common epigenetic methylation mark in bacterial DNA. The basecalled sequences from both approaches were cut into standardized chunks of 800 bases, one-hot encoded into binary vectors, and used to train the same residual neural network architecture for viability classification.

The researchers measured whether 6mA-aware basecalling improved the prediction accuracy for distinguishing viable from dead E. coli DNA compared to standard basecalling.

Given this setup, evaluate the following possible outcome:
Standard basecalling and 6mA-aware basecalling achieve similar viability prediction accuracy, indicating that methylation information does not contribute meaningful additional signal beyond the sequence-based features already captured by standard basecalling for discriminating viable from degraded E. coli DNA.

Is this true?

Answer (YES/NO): YES